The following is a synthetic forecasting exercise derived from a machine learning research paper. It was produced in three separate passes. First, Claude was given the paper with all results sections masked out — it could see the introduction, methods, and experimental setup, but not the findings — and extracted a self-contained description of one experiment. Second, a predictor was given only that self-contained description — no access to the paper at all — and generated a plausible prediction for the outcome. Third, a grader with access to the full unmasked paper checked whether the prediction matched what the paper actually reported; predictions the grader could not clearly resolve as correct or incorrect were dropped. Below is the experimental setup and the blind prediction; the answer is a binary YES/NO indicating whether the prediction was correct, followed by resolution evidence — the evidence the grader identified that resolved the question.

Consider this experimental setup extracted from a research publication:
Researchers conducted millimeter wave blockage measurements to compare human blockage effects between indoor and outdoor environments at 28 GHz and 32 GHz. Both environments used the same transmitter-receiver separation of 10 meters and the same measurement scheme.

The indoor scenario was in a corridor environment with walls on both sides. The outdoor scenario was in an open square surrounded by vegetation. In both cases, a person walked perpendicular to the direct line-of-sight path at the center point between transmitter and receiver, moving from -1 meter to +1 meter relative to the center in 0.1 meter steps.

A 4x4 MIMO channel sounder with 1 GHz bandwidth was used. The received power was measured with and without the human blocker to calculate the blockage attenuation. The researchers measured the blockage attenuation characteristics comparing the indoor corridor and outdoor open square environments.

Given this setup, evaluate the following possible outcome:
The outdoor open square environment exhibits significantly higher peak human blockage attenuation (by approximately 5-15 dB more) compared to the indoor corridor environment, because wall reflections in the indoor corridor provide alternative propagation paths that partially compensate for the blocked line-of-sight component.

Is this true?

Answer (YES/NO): YES